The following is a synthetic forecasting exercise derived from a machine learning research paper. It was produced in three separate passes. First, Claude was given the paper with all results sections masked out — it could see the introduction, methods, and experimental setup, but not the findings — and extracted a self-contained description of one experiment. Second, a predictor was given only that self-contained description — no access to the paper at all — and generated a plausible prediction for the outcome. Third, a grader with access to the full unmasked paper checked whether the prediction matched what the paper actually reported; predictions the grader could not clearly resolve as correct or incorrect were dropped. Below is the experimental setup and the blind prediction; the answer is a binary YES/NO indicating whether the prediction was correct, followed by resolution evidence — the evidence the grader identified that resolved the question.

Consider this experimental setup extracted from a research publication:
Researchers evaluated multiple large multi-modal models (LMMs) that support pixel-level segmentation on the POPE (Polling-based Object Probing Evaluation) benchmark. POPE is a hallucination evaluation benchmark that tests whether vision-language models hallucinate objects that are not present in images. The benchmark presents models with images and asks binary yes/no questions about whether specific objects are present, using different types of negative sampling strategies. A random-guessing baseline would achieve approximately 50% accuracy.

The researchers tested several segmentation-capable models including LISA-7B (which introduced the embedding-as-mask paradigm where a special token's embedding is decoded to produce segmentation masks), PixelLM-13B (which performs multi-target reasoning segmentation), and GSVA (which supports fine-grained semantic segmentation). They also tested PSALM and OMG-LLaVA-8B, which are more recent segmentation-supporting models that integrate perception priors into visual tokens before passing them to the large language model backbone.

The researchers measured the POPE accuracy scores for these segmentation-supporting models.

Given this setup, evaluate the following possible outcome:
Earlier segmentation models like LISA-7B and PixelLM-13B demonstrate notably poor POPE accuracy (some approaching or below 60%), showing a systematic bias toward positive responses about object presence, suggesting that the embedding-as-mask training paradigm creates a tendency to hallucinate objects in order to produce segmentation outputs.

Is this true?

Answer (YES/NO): NO